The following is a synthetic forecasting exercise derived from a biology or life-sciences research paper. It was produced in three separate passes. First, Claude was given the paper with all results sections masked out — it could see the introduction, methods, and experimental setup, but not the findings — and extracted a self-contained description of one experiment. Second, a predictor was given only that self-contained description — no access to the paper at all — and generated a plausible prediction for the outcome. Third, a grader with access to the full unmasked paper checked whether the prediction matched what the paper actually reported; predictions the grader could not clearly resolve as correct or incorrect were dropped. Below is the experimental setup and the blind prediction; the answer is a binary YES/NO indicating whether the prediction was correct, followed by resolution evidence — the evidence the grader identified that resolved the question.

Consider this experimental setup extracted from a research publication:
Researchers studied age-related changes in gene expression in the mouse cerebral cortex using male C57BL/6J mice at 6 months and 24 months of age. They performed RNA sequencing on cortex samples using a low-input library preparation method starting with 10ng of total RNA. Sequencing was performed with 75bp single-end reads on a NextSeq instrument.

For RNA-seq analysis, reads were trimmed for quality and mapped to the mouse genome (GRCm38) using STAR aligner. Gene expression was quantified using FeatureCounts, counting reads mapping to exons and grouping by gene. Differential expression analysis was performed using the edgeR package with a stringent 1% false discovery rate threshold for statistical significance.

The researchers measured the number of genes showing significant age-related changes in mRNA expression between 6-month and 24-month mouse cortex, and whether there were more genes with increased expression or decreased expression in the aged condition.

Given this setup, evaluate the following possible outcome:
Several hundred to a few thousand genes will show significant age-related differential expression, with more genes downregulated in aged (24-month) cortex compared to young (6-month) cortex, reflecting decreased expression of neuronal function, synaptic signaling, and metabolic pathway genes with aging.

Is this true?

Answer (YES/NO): NO